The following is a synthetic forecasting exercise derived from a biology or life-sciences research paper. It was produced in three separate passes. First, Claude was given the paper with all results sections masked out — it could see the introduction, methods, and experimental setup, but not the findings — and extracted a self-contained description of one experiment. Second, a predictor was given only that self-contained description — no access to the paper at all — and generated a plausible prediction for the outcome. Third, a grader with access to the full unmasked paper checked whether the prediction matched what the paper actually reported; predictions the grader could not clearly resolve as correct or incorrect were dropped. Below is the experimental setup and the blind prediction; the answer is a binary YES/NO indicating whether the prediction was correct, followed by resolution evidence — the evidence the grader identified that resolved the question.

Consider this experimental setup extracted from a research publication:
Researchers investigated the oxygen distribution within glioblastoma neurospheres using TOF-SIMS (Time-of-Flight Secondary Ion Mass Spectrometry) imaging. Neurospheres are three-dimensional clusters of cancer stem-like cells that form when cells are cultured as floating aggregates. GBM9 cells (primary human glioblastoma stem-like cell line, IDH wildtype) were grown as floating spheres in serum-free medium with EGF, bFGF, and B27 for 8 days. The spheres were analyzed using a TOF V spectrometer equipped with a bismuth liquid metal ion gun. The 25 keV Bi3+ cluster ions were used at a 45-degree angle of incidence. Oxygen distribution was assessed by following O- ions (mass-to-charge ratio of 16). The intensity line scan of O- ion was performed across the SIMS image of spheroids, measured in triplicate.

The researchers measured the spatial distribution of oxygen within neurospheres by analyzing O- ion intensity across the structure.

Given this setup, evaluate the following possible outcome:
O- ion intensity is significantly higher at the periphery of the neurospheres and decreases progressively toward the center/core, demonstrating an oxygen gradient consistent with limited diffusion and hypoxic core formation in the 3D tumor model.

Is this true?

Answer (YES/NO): YES